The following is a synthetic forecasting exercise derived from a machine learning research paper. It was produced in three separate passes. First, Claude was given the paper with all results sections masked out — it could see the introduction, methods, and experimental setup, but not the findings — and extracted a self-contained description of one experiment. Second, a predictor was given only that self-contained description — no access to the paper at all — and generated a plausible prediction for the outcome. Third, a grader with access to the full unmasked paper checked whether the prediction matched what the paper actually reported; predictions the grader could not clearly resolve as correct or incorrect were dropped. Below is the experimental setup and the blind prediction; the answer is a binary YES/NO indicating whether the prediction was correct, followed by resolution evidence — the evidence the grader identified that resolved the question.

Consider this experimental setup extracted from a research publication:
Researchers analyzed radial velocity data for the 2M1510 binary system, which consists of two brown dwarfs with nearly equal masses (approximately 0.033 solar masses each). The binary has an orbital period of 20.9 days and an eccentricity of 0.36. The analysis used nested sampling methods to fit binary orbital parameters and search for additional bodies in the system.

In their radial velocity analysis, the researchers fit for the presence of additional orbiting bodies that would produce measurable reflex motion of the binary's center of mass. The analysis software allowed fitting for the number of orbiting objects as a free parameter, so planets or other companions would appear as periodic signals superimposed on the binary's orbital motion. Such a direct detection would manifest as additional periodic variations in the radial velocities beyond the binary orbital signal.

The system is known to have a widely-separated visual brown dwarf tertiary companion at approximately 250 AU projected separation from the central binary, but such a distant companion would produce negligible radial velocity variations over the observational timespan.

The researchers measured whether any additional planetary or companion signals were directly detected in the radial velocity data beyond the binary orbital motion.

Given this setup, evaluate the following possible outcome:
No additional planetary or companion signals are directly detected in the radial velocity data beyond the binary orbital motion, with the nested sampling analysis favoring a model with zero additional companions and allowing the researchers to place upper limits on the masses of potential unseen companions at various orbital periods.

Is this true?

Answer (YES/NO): NO